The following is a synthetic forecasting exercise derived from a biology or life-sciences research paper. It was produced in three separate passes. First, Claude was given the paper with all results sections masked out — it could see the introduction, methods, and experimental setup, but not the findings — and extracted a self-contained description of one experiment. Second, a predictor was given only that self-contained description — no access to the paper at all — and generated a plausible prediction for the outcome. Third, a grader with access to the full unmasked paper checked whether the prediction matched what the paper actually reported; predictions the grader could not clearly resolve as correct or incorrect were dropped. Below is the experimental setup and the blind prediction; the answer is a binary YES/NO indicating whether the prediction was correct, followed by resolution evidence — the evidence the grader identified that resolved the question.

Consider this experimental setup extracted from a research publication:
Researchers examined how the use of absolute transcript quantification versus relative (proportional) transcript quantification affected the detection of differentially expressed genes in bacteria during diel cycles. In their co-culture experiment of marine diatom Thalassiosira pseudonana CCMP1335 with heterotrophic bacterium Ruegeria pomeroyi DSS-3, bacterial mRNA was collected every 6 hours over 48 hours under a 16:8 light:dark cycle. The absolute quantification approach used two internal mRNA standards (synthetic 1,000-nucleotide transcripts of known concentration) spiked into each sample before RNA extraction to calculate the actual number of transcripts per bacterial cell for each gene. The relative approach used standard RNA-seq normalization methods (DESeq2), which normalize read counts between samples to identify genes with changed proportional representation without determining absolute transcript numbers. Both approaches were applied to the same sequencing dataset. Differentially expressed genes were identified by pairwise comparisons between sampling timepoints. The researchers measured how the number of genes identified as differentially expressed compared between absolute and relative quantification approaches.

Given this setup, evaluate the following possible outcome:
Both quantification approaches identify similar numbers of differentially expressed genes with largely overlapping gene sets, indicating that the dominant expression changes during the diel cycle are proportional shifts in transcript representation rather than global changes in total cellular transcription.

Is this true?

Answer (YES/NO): NO